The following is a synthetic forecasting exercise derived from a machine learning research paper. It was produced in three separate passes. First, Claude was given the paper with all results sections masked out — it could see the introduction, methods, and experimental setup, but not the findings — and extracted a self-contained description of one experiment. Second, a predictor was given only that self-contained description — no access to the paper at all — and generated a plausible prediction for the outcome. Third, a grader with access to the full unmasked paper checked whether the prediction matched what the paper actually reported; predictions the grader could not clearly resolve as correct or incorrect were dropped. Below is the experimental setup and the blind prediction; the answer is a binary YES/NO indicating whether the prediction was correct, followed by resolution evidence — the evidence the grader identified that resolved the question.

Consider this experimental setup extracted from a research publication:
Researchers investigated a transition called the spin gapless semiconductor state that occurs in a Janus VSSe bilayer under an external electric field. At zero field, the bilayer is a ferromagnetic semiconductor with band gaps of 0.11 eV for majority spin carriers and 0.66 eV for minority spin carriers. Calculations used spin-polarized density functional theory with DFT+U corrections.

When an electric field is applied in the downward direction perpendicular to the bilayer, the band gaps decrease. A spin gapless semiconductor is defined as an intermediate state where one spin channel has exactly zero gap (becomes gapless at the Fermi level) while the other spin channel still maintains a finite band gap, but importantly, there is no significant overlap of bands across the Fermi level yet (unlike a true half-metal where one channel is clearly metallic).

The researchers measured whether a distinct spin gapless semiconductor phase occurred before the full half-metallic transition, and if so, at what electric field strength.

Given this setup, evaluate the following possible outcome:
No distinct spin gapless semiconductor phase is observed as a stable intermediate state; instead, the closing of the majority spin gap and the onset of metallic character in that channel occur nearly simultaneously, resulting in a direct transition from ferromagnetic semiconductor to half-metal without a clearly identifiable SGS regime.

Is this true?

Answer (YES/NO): NO